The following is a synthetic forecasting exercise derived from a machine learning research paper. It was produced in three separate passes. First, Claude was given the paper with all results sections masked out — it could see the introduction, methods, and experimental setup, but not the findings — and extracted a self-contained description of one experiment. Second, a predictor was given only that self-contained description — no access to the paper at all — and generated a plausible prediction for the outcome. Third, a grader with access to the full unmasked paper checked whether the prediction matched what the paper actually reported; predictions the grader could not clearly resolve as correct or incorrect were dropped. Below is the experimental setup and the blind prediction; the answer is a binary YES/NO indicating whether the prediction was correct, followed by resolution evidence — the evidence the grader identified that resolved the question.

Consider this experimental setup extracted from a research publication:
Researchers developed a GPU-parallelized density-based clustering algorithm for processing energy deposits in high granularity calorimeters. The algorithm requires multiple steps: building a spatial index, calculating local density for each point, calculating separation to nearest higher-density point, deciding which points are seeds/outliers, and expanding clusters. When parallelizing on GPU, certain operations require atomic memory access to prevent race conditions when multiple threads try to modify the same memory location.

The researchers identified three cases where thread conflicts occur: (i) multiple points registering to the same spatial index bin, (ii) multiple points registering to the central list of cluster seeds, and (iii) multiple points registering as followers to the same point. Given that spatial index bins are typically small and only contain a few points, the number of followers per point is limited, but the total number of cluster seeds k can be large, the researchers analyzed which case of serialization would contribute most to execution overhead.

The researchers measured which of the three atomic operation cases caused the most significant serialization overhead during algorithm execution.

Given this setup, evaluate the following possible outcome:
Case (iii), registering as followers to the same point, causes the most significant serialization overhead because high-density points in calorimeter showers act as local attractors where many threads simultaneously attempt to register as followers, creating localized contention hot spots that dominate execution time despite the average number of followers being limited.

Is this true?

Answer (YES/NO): NO